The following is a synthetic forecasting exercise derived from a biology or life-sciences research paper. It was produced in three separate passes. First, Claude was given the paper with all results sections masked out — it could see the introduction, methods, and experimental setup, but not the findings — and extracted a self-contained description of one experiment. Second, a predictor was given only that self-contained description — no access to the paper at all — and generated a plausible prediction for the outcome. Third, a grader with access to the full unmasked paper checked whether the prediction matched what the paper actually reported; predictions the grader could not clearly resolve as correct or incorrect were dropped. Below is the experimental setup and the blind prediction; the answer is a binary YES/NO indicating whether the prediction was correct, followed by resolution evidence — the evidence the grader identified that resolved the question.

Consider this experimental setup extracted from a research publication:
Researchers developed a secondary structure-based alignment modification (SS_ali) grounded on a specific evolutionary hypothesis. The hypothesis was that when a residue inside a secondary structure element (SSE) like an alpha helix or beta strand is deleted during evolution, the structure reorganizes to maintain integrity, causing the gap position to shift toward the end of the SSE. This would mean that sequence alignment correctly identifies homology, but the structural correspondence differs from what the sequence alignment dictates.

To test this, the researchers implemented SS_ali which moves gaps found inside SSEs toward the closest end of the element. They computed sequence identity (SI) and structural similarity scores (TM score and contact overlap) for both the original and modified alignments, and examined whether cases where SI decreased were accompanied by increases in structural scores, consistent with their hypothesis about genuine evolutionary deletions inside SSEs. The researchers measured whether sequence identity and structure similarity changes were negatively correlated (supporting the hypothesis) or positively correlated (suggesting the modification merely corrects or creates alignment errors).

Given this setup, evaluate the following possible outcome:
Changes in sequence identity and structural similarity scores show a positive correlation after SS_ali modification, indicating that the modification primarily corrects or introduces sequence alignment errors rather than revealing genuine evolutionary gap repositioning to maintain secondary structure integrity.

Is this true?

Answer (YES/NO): YES